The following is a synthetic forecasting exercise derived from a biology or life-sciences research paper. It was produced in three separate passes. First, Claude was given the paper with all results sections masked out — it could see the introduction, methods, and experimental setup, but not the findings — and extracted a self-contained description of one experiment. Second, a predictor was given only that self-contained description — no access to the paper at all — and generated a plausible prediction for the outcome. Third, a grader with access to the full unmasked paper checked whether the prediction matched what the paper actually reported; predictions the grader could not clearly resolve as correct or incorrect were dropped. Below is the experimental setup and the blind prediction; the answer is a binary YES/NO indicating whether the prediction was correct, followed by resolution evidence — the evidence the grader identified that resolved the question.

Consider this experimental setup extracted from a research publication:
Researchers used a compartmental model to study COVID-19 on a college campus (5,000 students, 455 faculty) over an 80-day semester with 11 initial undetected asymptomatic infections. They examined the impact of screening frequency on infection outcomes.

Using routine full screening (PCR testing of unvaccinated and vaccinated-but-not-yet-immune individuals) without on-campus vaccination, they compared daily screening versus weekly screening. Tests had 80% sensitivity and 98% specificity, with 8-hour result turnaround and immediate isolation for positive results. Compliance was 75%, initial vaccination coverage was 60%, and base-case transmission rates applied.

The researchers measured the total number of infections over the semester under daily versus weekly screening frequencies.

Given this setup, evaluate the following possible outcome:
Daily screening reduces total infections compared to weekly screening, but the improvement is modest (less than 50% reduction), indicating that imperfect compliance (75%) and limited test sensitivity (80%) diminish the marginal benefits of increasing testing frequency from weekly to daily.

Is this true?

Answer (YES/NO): NO